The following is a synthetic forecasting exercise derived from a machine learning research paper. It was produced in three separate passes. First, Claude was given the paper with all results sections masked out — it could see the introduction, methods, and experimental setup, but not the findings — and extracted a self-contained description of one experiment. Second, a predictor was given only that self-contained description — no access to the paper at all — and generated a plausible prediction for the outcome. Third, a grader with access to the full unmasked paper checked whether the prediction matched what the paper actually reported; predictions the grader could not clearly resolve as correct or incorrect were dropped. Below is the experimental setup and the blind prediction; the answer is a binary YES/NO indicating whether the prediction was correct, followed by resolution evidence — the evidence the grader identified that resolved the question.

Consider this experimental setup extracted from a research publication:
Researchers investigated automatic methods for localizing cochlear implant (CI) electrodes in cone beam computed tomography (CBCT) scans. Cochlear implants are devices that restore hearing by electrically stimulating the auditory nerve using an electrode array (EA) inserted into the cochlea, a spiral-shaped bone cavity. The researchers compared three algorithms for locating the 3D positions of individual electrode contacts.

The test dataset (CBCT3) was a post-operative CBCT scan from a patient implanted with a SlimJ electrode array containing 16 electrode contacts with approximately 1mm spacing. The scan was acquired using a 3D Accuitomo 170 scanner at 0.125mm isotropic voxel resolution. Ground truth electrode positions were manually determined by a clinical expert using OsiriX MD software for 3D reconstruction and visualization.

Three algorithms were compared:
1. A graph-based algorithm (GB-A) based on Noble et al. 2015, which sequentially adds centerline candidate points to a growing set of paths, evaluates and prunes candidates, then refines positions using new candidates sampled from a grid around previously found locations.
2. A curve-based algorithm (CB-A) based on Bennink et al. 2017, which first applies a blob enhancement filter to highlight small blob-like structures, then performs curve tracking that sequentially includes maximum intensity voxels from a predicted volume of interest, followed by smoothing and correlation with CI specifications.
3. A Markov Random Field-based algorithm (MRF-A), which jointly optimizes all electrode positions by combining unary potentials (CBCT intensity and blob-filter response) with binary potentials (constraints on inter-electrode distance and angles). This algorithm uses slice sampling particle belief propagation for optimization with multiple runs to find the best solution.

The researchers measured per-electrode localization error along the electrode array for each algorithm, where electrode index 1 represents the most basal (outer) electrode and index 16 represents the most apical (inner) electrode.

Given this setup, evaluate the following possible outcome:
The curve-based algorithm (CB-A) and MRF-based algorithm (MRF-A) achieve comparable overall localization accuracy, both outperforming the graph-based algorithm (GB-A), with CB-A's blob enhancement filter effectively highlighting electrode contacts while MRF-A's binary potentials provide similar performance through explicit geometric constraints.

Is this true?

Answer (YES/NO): NO